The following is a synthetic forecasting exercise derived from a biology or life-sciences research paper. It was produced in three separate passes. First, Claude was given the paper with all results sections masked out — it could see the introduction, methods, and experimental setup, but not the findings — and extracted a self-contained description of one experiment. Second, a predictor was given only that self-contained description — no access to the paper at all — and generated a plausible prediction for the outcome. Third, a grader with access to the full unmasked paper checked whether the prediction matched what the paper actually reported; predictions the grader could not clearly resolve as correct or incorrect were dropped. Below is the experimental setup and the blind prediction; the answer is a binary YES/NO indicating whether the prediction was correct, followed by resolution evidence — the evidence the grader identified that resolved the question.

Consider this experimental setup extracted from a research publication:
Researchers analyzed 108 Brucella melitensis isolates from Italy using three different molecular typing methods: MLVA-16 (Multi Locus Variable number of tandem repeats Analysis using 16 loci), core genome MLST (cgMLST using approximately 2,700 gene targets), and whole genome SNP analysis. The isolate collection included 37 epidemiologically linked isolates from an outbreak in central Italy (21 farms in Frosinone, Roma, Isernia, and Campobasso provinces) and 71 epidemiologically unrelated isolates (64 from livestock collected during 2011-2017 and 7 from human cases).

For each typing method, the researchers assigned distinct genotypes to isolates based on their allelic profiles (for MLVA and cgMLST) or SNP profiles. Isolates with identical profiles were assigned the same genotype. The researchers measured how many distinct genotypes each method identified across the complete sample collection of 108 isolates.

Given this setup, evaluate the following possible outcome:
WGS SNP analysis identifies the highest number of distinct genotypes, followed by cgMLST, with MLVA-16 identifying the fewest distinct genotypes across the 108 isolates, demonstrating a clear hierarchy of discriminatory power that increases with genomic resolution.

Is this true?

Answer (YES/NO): NO